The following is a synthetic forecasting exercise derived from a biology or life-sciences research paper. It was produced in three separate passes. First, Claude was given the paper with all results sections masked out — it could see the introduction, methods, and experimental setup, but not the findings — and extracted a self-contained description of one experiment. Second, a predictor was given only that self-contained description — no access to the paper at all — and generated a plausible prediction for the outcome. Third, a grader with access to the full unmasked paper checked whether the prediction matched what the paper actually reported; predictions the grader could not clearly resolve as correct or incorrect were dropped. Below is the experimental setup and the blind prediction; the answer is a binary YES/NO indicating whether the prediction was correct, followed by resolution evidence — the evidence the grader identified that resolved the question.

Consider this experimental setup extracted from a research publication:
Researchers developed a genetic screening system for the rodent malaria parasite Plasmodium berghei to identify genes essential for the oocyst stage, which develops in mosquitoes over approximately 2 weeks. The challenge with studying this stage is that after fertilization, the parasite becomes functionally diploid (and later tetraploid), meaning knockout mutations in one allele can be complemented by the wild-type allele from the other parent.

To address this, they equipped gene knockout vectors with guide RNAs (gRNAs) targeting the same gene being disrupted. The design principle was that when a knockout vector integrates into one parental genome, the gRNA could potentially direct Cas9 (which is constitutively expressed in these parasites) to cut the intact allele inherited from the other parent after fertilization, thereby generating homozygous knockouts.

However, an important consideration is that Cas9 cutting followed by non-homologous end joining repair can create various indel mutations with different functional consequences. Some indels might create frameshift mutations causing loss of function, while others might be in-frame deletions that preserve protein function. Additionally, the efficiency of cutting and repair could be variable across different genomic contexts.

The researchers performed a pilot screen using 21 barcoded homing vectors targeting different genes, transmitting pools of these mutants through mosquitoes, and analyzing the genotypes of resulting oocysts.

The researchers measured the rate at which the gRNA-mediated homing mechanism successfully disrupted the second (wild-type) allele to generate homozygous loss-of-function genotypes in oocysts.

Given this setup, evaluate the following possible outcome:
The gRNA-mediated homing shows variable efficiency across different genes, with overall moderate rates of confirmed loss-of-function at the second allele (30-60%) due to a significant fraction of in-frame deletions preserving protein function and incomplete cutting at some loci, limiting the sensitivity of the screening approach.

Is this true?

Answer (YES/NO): NO